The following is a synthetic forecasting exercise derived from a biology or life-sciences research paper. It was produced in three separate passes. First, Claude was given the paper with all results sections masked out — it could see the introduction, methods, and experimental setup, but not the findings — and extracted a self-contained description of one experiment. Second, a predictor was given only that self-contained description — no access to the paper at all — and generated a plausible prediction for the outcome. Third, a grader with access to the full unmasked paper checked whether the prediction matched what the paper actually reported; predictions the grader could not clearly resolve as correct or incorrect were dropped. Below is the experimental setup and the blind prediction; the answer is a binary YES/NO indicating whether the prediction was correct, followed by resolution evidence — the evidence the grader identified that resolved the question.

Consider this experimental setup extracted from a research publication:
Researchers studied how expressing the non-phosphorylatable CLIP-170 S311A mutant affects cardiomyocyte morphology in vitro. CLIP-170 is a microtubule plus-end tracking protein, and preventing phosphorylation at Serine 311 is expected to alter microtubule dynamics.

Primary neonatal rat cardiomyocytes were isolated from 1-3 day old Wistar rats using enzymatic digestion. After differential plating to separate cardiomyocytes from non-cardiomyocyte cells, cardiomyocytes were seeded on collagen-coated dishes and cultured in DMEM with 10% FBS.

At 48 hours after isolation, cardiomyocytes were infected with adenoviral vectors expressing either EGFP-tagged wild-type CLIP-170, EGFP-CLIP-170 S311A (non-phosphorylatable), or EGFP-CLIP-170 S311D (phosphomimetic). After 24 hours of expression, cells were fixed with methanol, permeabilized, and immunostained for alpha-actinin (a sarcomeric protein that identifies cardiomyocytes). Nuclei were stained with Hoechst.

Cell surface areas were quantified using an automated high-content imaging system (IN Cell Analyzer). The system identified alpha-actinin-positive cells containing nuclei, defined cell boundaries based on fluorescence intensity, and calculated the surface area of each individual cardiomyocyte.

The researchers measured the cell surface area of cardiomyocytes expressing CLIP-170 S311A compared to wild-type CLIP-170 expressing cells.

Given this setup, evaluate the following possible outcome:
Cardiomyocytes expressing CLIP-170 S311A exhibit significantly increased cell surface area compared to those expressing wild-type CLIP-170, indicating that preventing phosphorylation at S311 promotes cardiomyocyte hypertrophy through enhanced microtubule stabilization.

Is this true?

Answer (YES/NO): YES